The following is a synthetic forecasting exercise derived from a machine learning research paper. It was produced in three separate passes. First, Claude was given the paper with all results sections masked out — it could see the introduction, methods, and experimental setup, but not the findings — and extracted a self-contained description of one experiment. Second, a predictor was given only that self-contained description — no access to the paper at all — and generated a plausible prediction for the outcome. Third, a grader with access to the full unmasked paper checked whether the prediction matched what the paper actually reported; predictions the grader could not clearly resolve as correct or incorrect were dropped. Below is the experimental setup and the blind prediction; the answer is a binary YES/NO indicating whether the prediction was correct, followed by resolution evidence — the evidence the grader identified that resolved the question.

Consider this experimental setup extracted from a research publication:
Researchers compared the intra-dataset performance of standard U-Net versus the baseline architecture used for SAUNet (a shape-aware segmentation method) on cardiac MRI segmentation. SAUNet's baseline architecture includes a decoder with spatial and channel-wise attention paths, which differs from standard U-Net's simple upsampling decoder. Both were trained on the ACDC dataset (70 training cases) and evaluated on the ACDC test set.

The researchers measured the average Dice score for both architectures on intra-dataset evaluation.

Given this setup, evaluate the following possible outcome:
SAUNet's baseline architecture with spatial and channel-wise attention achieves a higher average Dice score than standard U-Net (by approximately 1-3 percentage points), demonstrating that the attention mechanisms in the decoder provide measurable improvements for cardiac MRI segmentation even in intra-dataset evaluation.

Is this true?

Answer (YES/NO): NO